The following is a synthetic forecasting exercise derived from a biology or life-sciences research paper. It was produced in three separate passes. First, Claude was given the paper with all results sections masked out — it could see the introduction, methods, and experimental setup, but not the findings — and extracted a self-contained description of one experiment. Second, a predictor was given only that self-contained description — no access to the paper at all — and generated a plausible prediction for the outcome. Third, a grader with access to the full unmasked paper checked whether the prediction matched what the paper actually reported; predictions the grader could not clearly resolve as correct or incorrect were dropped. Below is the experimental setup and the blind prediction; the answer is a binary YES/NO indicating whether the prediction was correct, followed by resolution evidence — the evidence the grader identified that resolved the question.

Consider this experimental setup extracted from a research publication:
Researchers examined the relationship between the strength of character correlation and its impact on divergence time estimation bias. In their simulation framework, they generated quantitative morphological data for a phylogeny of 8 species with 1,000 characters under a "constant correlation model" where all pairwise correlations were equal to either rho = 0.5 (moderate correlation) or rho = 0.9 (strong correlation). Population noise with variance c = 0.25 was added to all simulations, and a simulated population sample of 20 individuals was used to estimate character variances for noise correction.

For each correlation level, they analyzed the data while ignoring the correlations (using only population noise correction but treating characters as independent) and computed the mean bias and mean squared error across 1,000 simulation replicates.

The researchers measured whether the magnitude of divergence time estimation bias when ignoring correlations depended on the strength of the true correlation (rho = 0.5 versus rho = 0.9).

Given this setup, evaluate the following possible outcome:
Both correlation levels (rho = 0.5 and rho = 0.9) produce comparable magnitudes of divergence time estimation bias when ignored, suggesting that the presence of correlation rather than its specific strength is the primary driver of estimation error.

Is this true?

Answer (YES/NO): NO